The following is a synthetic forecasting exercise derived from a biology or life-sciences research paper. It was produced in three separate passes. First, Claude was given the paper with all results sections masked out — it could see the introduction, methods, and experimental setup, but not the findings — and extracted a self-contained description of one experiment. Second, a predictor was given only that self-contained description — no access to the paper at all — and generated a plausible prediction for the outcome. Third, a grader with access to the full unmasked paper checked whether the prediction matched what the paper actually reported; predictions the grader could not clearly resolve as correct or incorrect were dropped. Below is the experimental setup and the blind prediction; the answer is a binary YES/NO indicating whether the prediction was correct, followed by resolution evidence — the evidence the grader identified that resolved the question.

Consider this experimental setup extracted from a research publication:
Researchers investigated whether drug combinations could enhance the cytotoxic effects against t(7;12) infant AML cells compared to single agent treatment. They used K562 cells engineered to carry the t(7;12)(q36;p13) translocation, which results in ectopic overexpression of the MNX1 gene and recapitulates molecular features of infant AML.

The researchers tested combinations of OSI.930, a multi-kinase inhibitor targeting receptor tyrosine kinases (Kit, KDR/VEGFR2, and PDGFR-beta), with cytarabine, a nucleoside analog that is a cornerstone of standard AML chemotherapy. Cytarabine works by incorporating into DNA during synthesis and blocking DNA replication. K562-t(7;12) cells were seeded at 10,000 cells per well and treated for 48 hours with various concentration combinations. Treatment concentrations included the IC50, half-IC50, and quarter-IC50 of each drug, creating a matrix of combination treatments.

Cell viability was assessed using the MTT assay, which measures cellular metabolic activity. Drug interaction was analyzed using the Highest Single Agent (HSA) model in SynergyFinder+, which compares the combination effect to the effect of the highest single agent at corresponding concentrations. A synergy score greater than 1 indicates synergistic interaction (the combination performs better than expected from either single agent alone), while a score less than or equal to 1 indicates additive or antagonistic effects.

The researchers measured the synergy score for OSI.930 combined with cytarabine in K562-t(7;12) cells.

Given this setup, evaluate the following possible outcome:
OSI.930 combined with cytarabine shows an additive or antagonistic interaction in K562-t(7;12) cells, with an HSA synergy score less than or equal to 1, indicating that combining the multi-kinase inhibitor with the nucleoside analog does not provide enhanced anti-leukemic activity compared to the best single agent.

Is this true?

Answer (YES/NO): YES